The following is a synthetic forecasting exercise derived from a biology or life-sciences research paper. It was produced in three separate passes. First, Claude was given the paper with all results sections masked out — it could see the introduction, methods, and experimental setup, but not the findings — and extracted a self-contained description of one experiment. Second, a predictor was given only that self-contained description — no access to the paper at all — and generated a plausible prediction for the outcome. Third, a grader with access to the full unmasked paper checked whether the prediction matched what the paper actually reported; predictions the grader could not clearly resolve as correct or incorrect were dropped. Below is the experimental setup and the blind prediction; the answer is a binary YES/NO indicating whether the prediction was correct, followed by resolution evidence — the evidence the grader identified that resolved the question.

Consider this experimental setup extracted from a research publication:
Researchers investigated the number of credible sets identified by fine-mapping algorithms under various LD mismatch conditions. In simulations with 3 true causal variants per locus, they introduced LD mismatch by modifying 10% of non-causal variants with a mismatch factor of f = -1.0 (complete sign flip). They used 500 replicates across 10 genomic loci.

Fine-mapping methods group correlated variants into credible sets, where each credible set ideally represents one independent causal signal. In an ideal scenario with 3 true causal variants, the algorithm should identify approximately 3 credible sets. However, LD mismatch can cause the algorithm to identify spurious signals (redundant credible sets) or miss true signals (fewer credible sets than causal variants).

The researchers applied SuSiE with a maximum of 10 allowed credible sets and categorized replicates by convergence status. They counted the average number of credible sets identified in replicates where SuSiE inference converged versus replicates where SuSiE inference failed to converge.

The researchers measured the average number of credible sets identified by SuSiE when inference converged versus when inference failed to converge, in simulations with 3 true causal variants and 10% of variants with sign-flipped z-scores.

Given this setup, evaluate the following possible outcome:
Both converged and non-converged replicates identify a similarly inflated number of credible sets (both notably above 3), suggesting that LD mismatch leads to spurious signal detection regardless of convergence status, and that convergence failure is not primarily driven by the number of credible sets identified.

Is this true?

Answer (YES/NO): NO